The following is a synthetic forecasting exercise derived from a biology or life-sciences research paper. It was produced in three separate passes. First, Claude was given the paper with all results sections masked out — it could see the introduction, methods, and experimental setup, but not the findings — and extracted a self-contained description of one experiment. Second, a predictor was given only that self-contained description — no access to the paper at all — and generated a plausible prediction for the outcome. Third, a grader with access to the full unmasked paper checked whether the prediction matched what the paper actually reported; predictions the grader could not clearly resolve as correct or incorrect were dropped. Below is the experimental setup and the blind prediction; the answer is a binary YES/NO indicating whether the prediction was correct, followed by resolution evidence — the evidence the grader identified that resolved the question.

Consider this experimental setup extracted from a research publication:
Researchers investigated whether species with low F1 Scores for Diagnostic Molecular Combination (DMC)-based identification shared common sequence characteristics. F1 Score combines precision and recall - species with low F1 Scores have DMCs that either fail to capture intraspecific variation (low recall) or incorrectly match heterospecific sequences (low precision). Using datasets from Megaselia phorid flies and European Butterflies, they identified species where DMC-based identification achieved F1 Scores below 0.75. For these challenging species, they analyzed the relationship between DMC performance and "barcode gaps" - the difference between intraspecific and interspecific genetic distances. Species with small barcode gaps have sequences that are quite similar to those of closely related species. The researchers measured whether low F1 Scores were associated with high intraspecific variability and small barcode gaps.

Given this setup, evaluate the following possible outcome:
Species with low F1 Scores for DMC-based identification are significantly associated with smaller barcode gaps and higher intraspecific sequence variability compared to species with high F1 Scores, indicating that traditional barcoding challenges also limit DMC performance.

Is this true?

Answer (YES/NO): YES